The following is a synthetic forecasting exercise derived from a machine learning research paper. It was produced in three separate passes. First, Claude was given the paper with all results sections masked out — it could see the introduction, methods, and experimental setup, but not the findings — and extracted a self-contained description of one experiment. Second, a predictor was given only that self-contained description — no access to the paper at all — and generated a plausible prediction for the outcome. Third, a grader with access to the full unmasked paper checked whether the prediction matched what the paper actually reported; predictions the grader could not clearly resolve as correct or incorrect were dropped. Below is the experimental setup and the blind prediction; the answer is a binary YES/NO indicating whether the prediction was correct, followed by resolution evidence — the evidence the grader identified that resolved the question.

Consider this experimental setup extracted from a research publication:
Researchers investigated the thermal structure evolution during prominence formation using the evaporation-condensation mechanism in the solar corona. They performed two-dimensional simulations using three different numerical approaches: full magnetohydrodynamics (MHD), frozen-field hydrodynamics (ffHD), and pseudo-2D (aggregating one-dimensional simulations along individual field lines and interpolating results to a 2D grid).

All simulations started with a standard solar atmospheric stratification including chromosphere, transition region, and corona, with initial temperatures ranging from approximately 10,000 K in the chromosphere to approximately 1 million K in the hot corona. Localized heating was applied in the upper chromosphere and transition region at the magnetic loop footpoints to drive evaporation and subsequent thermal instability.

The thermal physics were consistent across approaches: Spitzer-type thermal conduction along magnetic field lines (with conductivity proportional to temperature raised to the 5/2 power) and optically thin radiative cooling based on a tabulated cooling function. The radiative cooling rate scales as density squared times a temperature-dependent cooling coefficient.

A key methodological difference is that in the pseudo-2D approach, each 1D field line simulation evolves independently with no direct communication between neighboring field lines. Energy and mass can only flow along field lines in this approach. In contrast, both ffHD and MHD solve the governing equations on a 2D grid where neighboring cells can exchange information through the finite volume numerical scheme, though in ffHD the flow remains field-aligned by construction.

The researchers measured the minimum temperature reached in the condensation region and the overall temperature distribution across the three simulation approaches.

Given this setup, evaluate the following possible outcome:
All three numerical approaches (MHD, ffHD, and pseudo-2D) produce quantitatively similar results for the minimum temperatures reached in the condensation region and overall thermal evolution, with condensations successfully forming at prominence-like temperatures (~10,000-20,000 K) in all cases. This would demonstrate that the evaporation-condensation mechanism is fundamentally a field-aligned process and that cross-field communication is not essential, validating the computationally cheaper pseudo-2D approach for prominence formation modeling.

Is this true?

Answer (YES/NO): NO